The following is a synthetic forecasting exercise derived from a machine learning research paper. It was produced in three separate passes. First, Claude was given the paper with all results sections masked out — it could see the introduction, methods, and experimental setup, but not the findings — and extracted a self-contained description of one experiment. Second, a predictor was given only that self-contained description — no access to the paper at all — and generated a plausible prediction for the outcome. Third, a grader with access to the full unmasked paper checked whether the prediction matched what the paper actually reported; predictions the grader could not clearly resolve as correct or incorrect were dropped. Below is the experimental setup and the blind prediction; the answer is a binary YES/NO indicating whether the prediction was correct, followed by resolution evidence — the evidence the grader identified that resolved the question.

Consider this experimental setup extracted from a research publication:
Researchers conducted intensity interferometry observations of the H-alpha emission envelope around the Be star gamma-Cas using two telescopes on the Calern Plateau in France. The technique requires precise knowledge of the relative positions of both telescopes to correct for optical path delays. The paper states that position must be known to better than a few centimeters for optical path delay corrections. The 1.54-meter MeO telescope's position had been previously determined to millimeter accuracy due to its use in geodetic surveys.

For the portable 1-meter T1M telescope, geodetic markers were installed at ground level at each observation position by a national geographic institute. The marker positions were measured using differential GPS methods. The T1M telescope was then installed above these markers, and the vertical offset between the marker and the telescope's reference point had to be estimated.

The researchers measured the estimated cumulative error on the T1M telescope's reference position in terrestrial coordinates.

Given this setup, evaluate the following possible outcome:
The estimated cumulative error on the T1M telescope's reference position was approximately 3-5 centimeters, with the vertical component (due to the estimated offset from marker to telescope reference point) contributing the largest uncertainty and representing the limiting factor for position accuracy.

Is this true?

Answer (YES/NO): NO